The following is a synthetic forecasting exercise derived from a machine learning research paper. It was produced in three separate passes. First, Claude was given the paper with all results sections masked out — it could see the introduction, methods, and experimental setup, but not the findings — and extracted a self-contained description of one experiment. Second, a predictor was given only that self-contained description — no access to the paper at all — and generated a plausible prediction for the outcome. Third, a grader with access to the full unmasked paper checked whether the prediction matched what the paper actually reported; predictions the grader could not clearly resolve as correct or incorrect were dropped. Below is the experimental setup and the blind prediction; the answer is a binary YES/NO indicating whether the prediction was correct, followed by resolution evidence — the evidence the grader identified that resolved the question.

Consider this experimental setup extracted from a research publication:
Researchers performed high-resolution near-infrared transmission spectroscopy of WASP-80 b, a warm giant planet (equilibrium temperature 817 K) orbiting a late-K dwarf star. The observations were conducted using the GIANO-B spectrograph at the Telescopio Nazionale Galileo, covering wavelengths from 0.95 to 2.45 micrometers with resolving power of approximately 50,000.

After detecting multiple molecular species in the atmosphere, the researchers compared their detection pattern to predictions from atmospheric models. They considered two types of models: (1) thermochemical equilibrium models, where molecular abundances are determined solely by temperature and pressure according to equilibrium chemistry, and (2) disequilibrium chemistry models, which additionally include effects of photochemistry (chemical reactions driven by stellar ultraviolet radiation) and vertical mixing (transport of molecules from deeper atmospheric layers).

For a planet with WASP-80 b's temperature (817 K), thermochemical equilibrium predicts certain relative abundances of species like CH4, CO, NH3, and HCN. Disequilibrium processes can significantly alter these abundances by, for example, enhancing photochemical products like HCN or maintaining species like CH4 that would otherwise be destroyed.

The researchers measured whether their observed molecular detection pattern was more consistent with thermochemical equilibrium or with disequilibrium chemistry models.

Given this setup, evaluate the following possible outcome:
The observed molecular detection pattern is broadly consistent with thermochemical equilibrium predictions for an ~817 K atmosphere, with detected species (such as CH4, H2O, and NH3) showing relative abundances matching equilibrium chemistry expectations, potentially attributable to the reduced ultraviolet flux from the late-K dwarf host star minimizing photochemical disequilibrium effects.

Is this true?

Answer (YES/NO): NO